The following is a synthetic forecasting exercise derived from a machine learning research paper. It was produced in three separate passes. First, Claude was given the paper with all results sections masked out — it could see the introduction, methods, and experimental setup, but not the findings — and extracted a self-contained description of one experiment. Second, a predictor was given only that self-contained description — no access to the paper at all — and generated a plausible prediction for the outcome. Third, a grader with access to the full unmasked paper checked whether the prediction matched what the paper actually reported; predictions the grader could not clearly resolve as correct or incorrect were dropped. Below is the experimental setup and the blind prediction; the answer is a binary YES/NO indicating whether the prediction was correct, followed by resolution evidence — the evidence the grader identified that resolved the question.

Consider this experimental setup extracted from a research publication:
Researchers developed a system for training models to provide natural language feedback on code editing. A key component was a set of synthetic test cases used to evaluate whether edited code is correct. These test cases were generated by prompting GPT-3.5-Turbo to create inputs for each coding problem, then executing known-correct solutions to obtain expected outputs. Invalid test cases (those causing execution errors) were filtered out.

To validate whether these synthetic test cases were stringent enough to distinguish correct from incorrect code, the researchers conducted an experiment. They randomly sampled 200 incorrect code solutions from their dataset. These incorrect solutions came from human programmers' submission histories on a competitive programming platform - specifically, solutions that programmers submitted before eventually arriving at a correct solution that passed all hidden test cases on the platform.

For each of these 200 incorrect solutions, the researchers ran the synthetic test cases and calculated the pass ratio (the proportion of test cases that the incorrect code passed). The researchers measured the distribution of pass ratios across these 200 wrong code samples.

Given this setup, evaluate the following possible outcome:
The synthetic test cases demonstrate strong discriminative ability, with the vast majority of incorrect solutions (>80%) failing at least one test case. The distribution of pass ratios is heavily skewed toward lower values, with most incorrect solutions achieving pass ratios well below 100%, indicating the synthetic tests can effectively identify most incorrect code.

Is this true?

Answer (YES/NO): YES